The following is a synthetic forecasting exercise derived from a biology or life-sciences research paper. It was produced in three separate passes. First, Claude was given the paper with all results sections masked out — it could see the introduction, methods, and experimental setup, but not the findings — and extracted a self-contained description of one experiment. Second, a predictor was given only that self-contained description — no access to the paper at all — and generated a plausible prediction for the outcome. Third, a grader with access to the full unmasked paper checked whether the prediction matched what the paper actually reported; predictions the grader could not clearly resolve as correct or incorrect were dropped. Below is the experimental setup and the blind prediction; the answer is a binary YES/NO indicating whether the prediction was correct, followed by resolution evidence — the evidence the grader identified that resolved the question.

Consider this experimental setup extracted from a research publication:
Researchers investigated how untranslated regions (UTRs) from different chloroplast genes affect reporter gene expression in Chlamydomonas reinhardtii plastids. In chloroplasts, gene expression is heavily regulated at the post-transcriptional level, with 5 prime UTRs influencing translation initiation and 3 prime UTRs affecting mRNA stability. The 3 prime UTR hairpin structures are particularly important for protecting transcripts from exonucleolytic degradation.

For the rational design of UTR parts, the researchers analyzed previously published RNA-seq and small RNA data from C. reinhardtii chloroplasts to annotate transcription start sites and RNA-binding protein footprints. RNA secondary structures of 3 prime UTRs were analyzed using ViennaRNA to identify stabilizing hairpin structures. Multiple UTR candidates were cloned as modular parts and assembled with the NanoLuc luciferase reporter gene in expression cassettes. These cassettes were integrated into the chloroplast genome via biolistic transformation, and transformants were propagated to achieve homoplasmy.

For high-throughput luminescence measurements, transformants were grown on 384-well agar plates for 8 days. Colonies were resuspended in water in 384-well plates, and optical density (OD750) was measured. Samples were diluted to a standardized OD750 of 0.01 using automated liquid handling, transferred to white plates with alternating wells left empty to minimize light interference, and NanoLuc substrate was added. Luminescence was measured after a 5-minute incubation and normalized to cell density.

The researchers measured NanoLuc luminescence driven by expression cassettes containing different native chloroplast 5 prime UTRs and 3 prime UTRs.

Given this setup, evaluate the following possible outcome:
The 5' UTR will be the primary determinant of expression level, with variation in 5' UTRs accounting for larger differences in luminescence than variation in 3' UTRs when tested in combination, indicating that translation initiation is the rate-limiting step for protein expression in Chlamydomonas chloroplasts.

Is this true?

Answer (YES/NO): YES